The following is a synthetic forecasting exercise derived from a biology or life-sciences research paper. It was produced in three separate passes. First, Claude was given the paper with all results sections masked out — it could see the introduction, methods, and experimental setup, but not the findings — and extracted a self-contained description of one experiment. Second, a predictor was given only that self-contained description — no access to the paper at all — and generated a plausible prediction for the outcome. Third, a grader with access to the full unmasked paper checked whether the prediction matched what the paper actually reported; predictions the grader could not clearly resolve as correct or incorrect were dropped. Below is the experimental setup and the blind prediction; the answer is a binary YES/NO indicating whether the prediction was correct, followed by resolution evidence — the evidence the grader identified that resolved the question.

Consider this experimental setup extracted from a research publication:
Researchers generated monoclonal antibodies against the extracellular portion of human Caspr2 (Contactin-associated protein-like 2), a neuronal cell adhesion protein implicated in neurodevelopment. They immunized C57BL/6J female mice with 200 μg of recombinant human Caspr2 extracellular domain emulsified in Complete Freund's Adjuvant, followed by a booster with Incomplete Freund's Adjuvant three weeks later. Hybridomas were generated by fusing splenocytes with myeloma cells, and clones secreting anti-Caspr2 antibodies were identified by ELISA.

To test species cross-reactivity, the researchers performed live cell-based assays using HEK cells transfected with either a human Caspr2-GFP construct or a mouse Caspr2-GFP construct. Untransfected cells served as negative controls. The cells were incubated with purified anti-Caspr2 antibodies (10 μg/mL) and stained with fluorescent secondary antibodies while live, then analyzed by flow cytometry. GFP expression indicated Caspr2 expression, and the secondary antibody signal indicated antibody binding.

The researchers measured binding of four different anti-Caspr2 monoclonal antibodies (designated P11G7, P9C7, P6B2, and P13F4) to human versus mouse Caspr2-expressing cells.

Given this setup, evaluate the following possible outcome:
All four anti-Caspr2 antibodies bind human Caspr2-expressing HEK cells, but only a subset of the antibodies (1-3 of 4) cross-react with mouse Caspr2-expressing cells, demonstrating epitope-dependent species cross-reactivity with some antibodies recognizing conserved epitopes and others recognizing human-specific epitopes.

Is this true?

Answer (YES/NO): NO